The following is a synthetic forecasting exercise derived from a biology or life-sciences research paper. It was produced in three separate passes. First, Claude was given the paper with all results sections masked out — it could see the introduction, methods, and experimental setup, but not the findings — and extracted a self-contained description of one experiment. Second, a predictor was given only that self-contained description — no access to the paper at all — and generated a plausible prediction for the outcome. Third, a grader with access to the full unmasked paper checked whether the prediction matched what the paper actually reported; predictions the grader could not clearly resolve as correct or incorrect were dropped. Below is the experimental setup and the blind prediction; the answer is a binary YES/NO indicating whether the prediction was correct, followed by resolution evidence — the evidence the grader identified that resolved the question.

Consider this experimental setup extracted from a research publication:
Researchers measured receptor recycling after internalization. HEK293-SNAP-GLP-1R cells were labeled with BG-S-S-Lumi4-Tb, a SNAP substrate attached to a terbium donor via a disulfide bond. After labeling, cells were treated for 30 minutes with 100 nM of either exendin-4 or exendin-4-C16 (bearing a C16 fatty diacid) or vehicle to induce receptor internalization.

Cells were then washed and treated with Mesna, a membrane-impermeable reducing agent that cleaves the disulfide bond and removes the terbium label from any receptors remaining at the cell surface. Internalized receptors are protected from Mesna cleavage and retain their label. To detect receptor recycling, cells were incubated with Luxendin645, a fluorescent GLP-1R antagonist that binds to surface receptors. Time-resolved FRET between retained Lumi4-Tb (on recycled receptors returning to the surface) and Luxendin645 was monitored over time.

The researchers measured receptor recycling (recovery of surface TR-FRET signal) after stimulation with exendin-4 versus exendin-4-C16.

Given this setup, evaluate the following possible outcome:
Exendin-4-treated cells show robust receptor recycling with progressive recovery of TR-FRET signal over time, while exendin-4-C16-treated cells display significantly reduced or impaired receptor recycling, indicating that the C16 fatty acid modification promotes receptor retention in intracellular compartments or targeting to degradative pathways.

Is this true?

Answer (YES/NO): NO